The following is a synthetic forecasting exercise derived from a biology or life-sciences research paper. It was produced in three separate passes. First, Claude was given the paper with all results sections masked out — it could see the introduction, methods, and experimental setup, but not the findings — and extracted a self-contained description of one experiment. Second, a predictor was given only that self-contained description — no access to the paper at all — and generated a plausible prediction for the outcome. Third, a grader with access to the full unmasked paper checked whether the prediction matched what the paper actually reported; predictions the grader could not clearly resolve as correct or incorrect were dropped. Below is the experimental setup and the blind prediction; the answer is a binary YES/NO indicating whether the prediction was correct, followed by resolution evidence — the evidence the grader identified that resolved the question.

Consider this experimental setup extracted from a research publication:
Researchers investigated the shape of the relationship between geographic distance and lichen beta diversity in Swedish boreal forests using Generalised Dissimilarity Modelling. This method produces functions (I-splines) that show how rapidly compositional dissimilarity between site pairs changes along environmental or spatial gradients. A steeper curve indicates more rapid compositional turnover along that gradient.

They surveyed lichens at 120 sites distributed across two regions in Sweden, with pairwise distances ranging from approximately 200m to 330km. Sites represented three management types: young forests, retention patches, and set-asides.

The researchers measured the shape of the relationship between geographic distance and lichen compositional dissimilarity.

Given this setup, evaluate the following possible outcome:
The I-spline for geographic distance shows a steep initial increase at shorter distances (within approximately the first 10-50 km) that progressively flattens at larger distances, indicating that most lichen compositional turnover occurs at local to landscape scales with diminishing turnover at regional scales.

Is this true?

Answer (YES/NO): NO